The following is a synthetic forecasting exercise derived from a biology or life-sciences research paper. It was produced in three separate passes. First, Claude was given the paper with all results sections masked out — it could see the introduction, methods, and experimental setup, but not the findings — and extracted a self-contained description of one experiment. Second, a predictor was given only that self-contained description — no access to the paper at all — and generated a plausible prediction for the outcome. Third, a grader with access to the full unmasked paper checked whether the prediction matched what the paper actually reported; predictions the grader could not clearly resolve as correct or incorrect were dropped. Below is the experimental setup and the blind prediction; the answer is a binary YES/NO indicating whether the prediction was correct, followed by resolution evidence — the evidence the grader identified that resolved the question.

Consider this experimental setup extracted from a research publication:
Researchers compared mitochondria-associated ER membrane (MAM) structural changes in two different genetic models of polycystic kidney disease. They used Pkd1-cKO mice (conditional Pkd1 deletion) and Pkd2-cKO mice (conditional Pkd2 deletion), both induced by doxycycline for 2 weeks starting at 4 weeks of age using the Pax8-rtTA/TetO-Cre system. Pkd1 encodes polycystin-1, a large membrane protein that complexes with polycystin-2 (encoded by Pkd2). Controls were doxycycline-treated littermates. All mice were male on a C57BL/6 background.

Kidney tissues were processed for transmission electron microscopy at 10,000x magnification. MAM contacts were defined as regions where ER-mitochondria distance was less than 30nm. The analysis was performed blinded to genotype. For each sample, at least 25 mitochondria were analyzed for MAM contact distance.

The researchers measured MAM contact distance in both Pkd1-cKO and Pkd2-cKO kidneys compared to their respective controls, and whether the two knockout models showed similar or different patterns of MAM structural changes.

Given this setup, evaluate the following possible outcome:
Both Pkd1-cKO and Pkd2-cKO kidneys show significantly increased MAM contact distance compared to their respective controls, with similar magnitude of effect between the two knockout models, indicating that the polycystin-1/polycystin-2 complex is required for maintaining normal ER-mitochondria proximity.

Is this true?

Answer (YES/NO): YES